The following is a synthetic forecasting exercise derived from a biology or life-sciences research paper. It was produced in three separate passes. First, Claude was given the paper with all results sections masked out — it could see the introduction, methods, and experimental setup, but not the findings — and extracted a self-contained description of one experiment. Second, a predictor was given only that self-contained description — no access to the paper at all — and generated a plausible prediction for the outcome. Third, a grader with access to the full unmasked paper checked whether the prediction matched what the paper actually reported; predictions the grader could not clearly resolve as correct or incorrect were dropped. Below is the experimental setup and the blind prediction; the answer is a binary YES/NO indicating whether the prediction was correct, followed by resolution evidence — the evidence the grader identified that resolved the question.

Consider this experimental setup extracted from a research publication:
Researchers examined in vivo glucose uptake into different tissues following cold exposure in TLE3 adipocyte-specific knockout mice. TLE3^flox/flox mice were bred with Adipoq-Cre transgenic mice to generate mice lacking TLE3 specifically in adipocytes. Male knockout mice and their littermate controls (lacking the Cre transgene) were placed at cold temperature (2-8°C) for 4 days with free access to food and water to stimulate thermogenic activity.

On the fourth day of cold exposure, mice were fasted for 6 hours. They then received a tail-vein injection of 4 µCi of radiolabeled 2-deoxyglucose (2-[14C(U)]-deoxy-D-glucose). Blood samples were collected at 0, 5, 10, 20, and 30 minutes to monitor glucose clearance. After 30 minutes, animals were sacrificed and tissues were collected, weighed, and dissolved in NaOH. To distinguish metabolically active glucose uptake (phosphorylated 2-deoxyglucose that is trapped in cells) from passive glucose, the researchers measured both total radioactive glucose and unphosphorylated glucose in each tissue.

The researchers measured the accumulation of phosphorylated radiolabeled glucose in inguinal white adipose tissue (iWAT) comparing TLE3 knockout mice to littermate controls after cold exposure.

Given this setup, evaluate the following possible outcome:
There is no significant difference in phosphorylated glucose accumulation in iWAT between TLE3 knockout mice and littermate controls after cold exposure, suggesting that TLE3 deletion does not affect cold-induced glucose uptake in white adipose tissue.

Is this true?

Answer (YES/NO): NO